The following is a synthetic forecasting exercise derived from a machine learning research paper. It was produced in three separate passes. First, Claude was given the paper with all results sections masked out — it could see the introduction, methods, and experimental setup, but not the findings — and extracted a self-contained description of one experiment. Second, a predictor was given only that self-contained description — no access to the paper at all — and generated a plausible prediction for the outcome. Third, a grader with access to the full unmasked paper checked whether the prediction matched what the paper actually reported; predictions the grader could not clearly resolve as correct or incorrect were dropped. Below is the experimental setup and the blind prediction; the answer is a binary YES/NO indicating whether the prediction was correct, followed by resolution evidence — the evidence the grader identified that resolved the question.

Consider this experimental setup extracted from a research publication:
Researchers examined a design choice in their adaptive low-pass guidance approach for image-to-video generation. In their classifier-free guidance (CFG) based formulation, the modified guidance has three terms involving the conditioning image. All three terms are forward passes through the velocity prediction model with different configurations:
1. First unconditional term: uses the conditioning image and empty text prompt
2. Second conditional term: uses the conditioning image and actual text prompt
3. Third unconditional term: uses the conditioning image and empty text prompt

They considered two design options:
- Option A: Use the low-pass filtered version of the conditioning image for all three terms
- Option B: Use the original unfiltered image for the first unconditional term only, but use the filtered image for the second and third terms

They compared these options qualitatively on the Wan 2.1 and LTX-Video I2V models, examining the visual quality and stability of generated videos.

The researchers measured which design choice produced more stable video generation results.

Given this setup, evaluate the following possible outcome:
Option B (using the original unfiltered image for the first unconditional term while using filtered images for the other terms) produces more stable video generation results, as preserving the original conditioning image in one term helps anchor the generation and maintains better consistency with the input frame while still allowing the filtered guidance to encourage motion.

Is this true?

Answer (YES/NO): YES